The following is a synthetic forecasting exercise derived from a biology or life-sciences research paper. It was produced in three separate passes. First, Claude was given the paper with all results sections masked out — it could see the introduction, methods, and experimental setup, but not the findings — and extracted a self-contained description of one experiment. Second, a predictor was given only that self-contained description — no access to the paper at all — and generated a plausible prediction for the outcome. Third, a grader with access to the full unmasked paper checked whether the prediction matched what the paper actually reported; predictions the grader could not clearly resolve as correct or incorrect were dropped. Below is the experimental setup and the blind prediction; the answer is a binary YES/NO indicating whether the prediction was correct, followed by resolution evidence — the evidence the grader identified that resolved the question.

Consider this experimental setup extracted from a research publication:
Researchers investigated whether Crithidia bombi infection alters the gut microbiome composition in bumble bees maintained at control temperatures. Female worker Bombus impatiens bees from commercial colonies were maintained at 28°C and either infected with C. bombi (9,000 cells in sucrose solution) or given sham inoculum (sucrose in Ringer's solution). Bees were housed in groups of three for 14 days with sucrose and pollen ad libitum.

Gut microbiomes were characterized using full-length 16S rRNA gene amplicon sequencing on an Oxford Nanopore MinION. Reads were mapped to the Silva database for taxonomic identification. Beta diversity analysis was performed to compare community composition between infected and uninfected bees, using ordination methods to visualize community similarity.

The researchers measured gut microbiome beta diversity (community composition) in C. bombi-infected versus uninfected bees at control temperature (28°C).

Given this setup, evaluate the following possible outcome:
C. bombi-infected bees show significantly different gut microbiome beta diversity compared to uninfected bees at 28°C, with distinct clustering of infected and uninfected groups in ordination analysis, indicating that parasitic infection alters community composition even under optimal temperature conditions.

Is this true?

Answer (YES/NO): NO